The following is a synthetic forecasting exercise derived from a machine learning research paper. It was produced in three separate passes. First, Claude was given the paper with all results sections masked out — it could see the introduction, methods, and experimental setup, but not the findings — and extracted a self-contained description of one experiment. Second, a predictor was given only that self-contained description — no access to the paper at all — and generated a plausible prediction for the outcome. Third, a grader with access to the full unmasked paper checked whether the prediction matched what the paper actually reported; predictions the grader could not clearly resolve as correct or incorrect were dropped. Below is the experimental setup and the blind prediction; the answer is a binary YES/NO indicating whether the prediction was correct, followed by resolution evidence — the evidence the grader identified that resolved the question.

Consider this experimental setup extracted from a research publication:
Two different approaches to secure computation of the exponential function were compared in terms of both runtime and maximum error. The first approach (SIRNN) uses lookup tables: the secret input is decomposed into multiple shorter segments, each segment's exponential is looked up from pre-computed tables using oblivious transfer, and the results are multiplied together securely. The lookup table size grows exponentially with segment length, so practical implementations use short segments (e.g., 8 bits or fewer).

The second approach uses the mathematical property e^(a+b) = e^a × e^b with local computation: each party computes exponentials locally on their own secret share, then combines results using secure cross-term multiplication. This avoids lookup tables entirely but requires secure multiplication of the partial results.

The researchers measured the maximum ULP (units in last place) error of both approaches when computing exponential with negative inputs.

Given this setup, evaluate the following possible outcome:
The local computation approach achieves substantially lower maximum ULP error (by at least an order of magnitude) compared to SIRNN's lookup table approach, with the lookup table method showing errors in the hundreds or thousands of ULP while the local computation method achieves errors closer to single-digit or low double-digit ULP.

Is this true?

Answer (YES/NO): NO